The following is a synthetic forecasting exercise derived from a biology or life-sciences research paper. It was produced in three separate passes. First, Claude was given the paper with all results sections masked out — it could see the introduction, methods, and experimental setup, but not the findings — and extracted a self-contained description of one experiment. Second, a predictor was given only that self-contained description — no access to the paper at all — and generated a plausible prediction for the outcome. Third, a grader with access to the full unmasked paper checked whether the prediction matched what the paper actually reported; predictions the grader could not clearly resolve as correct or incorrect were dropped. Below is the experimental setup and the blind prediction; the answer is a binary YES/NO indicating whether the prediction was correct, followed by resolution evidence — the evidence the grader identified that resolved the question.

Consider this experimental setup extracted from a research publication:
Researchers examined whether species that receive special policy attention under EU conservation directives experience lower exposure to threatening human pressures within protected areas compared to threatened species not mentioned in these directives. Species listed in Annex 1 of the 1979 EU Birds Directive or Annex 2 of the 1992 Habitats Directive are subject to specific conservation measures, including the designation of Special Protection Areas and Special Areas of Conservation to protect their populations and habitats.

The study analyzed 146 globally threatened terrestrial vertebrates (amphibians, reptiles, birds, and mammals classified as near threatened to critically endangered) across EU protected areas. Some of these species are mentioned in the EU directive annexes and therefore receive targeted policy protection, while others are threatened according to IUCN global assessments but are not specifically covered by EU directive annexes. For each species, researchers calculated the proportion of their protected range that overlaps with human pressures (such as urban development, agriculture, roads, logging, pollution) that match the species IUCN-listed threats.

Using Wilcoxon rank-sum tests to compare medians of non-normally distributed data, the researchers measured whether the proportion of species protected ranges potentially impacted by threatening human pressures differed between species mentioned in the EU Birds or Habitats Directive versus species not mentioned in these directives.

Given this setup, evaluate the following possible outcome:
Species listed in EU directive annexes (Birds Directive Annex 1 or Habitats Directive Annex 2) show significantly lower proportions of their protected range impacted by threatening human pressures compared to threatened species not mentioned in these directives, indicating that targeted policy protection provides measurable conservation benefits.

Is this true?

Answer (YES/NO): NO